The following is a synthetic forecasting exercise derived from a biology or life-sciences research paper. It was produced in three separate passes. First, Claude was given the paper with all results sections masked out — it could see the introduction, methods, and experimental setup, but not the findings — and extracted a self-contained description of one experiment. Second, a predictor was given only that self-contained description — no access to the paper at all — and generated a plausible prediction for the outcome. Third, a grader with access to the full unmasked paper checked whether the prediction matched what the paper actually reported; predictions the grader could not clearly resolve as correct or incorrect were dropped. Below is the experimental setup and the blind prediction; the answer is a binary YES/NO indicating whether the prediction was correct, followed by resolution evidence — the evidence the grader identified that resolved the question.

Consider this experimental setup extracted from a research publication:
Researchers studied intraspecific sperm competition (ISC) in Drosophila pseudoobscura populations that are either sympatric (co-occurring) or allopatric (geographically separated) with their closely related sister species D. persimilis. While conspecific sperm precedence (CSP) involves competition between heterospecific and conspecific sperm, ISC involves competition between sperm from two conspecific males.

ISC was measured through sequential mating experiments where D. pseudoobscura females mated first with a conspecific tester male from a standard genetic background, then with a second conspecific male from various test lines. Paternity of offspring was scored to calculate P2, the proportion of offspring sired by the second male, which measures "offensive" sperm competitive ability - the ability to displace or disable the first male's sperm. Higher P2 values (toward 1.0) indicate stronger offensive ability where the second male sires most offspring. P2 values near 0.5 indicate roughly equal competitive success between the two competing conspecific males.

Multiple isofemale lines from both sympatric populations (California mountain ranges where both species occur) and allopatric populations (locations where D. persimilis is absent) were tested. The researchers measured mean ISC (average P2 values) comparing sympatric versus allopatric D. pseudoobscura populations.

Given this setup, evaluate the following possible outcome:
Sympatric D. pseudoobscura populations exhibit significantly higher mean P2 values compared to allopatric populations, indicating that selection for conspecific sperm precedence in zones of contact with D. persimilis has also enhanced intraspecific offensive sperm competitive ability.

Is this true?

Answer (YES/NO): NO